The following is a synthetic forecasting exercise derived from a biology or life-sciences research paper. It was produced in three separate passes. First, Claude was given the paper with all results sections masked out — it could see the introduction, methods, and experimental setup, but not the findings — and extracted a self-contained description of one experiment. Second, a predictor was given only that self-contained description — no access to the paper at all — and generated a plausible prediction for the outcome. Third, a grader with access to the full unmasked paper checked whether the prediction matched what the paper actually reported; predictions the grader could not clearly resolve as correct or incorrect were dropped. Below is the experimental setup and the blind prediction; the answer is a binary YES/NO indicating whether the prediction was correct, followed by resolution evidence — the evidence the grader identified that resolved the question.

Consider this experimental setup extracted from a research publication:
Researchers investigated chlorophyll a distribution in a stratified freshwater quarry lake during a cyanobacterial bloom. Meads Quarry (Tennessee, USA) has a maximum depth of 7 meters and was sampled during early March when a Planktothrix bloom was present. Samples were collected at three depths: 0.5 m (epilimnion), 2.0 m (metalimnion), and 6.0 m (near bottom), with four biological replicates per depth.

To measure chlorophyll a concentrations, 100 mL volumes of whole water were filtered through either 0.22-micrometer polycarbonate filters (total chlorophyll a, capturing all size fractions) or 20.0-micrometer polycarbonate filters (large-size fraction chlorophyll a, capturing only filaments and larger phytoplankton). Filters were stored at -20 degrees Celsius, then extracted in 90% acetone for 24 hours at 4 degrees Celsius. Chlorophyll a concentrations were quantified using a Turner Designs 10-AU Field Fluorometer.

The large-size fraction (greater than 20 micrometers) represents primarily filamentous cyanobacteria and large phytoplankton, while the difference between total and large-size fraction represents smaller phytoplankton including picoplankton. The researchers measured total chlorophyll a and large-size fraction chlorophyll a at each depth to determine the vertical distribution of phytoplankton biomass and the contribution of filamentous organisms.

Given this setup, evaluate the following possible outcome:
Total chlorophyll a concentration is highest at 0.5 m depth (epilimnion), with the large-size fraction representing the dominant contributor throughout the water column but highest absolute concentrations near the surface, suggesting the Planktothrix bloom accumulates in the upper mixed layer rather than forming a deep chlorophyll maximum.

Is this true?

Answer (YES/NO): NO